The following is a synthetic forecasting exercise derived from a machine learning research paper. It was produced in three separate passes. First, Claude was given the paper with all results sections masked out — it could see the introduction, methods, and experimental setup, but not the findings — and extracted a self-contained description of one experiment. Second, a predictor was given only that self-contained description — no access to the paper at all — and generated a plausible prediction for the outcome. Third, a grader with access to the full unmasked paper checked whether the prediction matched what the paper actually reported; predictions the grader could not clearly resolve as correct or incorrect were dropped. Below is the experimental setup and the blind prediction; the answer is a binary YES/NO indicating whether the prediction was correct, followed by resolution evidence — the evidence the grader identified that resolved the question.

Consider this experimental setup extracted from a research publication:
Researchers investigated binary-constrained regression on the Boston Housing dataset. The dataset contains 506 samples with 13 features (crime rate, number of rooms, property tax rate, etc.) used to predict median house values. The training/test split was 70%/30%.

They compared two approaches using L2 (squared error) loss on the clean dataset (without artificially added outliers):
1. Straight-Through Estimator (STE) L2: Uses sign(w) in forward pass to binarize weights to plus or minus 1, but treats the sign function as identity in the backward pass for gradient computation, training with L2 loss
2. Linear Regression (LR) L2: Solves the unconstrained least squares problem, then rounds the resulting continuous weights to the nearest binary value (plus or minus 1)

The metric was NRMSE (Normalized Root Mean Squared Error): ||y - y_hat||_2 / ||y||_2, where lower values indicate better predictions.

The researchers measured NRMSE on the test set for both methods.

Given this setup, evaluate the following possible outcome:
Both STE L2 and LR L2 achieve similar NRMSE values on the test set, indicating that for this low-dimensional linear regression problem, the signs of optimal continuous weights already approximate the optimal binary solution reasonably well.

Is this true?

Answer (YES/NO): NO